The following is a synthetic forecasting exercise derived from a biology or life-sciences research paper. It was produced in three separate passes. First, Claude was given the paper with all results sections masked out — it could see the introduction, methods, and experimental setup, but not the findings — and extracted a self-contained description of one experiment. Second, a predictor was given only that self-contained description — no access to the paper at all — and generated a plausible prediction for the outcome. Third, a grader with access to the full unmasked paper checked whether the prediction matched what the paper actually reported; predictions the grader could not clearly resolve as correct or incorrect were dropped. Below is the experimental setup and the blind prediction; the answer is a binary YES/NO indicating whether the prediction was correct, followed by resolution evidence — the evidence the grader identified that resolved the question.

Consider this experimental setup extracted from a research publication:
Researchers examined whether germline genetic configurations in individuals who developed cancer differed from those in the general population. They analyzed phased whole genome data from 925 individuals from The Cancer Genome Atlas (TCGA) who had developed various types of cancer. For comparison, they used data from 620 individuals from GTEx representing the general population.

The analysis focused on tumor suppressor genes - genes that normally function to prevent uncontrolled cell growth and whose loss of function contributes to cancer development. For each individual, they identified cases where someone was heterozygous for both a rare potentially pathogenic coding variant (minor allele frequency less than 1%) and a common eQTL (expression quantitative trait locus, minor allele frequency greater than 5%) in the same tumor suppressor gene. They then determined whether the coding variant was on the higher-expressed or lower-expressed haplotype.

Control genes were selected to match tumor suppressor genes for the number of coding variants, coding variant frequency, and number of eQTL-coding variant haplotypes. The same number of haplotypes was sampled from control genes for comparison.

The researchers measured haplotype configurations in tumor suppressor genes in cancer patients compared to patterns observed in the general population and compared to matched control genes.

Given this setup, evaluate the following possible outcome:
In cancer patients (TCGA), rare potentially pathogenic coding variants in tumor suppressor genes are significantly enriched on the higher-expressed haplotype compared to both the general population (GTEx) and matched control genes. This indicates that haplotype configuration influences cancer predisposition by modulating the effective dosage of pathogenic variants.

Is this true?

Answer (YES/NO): YES